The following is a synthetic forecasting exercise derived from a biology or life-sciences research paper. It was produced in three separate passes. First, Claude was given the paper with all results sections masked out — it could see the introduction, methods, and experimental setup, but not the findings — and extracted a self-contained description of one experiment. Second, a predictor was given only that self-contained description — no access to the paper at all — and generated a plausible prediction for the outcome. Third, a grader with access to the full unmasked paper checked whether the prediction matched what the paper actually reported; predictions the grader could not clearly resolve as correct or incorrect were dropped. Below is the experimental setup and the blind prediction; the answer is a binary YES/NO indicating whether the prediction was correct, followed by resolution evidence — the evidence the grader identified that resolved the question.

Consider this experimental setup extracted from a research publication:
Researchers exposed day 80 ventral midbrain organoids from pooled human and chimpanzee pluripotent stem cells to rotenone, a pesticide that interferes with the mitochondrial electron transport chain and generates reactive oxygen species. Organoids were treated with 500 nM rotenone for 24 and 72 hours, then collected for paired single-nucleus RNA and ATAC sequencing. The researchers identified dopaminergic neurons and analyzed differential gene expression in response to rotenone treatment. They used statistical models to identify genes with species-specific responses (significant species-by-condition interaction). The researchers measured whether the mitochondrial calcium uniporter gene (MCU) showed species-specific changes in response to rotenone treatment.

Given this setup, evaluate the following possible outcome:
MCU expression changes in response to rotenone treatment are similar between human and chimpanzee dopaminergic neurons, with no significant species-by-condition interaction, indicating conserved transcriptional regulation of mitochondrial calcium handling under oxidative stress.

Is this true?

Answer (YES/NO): NO